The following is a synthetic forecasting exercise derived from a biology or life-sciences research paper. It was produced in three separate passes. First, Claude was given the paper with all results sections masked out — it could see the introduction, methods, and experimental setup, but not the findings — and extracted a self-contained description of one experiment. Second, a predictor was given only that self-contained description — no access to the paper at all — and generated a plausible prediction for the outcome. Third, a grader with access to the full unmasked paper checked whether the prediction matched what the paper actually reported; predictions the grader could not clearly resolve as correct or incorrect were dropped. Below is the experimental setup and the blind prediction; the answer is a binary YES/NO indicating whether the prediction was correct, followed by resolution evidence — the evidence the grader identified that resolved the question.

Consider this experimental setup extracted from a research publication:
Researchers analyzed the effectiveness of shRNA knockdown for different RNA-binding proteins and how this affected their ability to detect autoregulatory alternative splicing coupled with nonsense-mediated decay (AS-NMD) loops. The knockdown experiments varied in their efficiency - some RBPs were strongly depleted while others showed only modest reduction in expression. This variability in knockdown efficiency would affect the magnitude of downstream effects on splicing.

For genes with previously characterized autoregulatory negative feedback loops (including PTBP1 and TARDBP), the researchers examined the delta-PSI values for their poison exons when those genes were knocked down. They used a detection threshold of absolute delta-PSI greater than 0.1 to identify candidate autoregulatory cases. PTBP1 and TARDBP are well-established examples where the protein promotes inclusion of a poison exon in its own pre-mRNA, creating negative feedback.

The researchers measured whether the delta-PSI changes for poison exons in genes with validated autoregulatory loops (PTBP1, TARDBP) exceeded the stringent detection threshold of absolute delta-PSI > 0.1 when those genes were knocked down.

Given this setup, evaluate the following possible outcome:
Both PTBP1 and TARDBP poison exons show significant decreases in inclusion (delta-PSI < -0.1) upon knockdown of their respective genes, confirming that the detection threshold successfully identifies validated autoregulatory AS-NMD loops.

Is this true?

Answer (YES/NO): NO